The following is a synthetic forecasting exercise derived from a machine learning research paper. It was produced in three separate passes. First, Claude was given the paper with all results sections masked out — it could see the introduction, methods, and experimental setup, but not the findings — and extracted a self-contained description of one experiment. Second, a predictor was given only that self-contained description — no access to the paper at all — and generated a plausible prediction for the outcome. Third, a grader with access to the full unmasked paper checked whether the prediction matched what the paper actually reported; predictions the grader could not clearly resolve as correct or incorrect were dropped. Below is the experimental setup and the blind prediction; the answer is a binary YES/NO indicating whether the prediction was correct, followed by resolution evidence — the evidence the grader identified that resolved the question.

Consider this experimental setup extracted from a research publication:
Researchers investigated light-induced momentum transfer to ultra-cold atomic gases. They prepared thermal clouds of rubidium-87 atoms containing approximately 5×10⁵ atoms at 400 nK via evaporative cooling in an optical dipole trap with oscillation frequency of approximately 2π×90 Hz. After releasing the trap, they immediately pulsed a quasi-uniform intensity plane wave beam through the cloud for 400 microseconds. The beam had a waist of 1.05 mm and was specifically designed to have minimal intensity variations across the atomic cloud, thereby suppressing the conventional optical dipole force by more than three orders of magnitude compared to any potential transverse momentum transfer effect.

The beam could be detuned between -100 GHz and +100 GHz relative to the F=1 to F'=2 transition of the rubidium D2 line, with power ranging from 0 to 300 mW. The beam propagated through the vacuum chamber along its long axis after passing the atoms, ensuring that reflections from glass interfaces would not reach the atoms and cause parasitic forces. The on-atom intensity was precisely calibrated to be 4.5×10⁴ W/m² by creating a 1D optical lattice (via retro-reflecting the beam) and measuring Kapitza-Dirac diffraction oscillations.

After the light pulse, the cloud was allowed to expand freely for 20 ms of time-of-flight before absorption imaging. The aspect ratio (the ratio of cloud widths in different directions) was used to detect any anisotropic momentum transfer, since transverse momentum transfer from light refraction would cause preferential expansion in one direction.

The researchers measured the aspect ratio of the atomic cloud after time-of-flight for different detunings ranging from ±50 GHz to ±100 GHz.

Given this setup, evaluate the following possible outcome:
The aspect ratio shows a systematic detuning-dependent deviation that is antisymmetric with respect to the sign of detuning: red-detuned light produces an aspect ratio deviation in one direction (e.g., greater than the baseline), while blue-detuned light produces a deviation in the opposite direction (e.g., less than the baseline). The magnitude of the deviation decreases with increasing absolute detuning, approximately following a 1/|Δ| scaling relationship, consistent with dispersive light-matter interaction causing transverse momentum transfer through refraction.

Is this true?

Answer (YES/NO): NO